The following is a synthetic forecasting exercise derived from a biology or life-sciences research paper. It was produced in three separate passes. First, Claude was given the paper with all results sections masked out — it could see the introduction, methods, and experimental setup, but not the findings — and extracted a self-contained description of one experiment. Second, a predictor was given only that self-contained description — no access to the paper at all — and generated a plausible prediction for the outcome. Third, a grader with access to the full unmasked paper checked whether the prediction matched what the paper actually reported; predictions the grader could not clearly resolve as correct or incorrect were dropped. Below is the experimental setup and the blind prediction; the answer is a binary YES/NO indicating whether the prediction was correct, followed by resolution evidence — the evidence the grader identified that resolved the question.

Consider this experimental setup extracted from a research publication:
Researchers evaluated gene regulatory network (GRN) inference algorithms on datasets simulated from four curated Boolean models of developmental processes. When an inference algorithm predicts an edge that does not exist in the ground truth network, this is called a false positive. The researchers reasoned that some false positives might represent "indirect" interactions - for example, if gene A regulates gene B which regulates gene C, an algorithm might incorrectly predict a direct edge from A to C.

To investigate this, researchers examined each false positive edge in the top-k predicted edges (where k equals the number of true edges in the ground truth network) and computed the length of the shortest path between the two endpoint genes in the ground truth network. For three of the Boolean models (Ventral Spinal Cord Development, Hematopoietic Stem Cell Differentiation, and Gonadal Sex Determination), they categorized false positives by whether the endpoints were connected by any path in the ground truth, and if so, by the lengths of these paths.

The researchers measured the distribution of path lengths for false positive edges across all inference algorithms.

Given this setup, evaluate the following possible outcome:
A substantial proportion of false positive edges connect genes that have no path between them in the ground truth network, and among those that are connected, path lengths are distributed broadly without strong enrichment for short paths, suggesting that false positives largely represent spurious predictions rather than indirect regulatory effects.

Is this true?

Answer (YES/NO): NO